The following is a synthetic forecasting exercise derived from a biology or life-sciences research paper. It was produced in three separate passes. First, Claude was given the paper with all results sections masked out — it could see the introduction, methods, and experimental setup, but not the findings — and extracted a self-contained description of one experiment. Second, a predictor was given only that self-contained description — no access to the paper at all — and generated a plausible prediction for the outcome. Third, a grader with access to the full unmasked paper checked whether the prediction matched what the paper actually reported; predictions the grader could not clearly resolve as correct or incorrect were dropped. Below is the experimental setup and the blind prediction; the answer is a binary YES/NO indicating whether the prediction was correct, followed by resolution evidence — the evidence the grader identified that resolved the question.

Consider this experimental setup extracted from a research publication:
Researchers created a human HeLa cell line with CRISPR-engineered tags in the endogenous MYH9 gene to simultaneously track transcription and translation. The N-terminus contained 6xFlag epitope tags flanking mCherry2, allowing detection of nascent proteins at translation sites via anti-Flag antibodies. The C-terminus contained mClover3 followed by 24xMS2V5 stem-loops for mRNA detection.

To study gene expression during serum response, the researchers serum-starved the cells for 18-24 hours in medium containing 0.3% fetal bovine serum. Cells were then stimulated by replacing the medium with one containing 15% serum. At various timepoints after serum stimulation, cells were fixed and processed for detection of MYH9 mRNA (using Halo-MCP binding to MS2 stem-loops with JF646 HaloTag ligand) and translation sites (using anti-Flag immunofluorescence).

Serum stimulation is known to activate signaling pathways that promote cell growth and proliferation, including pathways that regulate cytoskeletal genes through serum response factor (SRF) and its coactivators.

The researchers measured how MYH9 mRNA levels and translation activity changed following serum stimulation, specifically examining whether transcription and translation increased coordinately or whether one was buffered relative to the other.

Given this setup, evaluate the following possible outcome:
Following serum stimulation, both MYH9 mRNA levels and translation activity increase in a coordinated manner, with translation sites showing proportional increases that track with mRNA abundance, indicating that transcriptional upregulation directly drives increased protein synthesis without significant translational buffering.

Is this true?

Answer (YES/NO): YES